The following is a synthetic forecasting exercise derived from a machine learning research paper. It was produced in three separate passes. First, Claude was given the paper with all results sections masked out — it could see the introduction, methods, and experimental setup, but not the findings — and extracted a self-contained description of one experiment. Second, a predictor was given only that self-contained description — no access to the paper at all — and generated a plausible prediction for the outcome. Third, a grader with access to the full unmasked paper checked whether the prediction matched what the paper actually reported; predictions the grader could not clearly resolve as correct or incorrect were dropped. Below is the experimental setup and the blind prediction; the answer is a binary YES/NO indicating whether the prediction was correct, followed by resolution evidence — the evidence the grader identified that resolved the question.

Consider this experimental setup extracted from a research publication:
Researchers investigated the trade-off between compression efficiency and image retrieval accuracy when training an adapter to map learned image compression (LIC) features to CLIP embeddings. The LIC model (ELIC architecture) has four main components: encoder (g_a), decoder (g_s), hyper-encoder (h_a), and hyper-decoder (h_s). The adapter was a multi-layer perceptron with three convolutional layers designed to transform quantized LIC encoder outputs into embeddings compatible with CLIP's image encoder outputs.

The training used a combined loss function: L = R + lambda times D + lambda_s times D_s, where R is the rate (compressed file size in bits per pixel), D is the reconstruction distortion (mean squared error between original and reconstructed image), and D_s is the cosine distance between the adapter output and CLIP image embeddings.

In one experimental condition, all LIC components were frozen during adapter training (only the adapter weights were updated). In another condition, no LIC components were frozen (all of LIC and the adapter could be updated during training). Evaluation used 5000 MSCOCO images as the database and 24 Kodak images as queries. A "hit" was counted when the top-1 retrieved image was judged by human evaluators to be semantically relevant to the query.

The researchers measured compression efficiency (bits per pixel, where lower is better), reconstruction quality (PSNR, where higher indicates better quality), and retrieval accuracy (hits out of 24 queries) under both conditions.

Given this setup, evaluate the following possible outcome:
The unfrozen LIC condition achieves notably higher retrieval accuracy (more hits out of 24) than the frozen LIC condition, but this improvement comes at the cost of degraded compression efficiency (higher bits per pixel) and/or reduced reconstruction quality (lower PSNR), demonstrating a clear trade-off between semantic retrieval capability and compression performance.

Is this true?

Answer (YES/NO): YES